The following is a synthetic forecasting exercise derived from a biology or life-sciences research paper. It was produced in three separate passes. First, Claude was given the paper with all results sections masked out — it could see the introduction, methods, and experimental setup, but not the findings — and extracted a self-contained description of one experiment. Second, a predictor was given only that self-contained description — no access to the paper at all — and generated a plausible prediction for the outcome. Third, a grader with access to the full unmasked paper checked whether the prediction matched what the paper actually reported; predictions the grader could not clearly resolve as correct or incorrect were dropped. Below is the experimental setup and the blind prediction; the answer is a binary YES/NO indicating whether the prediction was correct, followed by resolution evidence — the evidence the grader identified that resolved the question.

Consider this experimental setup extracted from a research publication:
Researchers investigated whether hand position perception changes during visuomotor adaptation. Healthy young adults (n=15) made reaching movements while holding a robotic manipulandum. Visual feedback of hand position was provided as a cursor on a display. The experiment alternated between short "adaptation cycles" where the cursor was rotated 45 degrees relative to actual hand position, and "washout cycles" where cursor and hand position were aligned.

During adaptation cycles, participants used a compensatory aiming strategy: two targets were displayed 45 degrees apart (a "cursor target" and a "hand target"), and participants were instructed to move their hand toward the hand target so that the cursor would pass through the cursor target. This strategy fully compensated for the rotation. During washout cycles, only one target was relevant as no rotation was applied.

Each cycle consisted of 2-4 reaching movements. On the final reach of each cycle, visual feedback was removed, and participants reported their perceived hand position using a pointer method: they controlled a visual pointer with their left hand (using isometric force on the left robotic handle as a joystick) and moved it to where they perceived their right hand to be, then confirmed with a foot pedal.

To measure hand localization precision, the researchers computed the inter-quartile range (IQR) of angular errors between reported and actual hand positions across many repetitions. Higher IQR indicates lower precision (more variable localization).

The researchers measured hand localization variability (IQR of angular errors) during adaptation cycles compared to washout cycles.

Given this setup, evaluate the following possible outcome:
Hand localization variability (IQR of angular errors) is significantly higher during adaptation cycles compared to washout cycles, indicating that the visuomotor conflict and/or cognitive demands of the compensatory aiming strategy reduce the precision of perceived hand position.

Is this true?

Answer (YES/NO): YES